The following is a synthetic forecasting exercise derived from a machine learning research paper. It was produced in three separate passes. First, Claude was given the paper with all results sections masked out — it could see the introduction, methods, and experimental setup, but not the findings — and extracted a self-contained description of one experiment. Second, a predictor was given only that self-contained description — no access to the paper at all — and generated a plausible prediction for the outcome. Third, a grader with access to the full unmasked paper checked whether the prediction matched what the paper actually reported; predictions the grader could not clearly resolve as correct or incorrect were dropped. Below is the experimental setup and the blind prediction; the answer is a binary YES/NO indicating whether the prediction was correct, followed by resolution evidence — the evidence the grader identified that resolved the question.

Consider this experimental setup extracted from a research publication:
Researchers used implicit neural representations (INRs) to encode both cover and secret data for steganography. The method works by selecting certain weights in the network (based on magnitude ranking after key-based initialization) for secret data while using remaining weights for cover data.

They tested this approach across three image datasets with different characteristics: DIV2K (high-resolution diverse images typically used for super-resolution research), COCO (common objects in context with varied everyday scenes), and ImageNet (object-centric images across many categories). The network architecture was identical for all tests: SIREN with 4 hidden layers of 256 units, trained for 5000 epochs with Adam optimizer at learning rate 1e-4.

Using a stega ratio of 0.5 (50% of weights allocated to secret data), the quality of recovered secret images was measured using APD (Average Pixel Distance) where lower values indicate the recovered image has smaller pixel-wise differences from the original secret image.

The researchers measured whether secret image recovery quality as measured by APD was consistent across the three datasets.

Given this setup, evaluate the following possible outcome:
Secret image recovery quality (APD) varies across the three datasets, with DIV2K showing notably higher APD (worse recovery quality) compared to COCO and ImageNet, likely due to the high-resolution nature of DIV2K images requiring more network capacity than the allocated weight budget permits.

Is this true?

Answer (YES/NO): NO